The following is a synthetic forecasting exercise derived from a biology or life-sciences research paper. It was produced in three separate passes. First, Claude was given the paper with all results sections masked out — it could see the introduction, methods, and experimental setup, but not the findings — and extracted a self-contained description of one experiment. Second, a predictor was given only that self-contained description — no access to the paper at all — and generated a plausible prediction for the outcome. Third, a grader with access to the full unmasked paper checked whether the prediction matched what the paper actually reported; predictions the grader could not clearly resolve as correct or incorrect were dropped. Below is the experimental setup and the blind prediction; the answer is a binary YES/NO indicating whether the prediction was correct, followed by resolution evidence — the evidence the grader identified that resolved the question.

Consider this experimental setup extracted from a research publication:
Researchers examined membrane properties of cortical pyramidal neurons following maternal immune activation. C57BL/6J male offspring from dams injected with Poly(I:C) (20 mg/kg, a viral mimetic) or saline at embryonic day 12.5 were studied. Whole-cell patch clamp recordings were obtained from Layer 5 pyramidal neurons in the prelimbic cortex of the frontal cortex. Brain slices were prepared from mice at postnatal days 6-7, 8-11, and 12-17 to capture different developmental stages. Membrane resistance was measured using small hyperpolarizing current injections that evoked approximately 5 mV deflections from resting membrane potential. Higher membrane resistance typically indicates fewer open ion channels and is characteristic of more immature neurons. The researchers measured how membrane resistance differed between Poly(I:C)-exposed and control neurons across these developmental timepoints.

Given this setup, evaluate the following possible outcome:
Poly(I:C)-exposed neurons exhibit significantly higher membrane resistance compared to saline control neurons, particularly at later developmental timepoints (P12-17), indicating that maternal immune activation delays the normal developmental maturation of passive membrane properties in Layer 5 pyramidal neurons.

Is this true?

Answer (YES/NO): NO